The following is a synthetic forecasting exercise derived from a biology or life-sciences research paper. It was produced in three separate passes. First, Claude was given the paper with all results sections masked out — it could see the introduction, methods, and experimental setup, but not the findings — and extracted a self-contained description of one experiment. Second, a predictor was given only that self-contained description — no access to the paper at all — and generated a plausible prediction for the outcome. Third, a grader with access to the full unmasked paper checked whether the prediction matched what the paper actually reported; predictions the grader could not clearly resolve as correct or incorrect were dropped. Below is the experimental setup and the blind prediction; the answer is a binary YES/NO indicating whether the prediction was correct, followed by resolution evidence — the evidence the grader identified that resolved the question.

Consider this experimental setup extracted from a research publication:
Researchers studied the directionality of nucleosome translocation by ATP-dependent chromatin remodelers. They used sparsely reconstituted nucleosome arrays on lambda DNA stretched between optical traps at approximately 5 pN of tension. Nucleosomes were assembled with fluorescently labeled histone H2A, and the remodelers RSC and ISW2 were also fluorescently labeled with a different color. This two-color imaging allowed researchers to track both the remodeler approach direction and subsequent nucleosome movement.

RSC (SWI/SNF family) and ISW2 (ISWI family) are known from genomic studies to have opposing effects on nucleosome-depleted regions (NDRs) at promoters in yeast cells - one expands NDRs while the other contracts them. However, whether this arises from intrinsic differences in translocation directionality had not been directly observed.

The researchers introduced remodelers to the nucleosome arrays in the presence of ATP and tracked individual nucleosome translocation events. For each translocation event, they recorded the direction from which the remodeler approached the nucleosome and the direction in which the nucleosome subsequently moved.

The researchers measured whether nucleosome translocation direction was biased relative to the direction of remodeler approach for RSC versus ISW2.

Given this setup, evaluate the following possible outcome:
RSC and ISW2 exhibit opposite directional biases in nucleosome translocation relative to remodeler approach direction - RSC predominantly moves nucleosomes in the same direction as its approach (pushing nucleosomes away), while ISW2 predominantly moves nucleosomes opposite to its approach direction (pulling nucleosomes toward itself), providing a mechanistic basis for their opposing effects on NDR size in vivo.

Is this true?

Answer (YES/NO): YES